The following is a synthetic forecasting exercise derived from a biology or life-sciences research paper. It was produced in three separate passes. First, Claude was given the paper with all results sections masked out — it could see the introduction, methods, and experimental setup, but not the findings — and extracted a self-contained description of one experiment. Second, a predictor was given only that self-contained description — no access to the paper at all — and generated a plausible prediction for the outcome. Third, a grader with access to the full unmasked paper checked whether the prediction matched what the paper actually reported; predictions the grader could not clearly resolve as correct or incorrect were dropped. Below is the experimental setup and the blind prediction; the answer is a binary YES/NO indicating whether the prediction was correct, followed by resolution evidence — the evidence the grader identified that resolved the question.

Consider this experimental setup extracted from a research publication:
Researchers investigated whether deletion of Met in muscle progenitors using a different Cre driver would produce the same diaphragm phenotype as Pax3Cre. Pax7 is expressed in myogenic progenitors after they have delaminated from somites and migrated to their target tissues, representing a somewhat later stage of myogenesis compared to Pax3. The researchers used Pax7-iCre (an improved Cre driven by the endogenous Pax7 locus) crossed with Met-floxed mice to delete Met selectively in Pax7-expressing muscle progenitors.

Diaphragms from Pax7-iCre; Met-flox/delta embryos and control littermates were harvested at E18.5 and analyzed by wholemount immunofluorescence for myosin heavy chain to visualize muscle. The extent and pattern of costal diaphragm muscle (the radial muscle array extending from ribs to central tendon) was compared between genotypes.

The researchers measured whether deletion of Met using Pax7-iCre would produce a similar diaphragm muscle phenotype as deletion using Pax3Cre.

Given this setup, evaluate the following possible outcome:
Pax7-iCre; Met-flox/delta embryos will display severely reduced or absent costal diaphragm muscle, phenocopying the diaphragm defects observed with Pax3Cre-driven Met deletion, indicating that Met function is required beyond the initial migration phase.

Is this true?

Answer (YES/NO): NO